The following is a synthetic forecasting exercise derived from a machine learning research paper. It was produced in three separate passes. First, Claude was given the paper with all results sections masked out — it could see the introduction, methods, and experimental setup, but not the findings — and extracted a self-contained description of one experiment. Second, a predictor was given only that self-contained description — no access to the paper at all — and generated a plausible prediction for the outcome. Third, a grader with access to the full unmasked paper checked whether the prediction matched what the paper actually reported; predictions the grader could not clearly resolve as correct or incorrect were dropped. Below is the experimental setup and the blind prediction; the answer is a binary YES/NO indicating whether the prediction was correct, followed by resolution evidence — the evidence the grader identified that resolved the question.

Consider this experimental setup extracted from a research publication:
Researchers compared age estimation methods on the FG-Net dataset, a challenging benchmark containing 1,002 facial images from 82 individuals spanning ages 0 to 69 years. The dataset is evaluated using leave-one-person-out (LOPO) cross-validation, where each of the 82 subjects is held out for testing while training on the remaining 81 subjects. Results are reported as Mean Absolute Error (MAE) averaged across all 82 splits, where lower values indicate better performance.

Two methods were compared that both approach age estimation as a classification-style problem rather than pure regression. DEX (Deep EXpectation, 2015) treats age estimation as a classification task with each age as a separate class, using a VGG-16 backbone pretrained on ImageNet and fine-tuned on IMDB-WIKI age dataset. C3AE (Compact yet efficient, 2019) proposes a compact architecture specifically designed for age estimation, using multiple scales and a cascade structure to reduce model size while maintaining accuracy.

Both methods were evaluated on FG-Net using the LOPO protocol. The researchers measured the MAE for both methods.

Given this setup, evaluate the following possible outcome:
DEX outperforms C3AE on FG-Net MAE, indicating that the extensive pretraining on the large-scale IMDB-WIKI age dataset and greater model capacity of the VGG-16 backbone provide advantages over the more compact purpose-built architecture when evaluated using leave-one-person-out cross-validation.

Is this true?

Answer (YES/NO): NO